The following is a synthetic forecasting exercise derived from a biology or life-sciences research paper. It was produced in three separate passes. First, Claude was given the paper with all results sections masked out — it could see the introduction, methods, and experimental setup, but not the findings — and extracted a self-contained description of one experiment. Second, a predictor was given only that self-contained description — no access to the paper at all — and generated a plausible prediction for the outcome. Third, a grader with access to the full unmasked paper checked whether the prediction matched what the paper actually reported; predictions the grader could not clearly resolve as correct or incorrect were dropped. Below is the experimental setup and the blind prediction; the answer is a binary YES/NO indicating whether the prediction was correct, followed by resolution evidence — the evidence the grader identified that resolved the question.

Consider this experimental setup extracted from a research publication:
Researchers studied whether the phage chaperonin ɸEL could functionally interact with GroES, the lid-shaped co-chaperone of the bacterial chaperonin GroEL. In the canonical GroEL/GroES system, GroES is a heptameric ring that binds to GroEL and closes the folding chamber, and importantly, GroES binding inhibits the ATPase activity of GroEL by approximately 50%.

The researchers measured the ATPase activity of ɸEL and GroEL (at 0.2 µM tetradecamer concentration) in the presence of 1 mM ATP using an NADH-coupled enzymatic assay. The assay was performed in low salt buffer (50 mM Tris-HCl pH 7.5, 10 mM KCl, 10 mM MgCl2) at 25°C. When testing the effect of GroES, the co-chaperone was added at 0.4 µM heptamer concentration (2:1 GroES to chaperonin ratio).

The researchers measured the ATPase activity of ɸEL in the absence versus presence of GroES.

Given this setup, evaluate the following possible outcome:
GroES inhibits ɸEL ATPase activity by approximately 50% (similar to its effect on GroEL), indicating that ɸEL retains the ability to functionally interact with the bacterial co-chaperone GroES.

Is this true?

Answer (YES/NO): NO